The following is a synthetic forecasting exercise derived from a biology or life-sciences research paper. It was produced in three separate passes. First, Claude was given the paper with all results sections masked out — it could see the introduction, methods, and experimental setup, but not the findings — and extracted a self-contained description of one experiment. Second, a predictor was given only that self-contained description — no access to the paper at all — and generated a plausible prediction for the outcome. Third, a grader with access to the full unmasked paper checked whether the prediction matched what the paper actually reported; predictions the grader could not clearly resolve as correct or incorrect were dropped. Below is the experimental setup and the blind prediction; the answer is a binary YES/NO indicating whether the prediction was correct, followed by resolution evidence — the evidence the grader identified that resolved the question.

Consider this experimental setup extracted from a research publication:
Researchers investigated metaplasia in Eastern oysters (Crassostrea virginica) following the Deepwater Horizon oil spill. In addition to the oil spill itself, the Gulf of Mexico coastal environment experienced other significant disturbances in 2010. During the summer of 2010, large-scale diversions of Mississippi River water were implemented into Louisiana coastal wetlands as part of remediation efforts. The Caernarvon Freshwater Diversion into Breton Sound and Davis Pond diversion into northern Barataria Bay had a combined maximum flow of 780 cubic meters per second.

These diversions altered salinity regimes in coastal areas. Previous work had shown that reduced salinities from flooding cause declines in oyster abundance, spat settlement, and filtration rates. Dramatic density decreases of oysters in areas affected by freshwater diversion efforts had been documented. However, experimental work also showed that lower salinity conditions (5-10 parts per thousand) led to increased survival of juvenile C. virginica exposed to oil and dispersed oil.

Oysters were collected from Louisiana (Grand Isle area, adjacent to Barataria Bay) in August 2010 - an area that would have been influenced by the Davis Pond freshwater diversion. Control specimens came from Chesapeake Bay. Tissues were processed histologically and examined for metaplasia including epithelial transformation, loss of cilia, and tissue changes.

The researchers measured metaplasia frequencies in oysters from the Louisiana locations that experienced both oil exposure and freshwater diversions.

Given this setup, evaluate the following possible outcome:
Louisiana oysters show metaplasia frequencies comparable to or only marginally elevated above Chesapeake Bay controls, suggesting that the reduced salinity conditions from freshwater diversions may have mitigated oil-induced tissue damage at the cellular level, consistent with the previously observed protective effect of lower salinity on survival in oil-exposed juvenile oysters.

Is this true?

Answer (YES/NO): NO